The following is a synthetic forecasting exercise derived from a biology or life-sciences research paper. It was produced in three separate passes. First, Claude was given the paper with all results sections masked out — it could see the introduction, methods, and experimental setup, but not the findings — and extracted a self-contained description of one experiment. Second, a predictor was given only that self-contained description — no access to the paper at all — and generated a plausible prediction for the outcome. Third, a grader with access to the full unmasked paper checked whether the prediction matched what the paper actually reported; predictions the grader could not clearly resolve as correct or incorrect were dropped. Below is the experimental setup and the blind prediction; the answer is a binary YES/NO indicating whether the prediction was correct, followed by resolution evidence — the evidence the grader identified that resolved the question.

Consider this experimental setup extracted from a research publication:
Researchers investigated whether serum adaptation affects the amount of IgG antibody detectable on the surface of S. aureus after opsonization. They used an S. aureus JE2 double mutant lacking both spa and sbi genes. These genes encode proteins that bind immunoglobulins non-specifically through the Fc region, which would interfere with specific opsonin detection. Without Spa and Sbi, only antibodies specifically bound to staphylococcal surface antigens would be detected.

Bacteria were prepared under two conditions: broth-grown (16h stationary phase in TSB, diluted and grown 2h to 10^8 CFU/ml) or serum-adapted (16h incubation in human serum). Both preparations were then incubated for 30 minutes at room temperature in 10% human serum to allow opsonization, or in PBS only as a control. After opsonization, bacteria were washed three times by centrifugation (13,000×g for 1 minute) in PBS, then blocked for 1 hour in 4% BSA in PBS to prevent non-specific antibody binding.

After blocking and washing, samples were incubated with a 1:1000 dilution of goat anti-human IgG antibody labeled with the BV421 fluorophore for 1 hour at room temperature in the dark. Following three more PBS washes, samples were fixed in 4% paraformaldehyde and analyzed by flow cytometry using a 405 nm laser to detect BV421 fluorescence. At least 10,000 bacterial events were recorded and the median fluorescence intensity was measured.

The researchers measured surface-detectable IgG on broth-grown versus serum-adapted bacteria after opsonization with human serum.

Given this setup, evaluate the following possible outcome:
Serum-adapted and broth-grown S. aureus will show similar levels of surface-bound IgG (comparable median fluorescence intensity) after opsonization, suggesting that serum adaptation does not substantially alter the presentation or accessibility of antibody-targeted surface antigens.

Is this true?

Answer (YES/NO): NO